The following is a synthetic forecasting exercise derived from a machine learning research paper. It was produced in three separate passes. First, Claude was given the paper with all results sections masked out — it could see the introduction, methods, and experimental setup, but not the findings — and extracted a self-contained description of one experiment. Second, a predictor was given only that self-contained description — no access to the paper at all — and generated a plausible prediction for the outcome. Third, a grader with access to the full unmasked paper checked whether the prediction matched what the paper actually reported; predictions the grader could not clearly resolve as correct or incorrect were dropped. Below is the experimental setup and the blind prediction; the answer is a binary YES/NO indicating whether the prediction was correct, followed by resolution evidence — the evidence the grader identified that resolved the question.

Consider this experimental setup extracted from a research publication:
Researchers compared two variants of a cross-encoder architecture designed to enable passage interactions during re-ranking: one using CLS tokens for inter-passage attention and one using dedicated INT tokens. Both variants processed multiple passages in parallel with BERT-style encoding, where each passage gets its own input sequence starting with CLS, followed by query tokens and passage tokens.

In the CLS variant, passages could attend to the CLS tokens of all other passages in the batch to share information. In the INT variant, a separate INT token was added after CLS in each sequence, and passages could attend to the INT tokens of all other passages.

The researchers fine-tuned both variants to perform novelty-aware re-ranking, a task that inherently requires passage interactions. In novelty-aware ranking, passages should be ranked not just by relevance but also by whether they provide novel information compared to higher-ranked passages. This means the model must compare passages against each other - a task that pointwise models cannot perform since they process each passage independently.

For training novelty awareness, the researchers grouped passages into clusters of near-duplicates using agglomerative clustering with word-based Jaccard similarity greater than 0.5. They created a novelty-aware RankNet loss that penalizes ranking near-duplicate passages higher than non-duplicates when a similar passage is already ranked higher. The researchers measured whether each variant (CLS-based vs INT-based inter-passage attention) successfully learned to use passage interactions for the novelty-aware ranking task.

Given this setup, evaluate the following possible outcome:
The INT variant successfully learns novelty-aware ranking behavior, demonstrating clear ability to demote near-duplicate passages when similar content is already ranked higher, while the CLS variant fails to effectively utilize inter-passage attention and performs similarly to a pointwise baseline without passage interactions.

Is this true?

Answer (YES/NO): YES